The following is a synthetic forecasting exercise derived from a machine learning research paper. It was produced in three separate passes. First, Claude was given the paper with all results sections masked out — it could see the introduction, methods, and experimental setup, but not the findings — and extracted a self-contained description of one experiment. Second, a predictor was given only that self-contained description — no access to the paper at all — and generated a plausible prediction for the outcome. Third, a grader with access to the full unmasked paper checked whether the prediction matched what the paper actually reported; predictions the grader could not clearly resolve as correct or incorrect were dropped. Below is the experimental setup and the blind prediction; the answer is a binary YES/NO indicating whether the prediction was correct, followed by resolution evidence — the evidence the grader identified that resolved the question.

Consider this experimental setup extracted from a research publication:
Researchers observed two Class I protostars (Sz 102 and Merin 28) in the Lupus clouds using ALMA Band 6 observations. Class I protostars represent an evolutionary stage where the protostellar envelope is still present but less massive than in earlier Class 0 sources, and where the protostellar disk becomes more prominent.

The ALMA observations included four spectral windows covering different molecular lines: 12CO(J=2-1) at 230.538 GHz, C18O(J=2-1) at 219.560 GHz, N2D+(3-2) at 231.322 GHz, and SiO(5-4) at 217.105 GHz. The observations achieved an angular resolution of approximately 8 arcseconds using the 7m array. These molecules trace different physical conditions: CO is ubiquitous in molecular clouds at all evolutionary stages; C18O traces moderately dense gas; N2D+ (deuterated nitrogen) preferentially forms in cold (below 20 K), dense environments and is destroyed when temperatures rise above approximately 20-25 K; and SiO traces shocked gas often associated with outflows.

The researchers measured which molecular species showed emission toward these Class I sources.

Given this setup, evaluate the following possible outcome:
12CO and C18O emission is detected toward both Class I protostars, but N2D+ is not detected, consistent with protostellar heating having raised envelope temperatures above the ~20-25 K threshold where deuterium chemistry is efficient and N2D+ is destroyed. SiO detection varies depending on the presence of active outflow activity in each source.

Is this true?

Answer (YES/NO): YES